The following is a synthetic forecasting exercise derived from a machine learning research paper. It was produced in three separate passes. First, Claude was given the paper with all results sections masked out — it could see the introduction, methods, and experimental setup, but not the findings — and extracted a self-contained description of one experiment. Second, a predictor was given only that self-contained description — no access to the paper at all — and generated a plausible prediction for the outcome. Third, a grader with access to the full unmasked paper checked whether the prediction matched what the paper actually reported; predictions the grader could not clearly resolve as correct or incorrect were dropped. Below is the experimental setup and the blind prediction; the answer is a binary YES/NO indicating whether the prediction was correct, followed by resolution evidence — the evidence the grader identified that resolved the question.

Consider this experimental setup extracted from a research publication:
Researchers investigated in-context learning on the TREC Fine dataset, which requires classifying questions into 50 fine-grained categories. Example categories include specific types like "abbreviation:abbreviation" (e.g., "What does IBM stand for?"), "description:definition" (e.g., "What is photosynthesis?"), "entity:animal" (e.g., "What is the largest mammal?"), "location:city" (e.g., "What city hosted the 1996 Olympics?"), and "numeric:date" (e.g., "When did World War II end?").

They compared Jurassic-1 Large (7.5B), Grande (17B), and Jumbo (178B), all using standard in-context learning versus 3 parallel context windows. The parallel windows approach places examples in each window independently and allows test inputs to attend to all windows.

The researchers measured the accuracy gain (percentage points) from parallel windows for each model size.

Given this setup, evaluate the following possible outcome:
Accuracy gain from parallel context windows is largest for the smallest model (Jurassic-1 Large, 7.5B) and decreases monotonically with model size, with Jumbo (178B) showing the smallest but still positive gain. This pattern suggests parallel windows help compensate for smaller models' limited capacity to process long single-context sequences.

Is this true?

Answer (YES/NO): NO